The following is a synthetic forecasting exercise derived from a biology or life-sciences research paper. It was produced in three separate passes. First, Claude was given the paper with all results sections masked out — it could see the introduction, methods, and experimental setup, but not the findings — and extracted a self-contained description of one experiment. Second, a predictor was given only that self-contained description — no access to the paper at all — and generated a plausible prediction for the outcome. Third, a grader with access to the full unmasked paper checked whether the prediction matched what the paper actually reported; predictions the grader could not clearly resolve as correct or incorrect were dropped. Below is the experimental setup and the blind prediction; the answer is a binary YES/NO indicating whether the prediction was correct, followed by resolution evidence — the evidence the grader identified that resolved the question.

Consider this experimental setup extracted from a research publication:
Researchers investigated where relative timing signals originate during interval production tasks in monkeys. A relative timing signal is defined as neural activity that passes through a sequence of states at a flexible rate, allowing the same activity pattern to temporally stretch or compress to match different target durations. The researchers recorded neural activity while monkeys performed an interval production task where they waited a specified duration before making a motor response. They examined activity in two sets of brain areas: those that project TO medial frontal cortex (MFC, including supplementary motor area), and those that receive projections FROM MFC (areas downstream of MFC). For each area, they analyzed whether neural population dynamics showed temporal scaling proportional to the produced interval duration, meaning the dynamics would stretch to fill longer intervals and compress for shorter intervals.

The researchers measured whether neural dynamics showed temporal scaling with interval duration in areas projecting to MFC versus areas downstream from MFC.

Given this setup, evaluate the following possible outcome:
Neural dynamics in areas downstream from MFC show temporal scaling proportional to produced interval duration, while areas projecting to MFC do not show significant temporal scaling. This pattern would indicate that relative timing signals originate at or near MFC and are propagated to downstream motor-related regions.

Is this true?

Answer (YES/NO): YES